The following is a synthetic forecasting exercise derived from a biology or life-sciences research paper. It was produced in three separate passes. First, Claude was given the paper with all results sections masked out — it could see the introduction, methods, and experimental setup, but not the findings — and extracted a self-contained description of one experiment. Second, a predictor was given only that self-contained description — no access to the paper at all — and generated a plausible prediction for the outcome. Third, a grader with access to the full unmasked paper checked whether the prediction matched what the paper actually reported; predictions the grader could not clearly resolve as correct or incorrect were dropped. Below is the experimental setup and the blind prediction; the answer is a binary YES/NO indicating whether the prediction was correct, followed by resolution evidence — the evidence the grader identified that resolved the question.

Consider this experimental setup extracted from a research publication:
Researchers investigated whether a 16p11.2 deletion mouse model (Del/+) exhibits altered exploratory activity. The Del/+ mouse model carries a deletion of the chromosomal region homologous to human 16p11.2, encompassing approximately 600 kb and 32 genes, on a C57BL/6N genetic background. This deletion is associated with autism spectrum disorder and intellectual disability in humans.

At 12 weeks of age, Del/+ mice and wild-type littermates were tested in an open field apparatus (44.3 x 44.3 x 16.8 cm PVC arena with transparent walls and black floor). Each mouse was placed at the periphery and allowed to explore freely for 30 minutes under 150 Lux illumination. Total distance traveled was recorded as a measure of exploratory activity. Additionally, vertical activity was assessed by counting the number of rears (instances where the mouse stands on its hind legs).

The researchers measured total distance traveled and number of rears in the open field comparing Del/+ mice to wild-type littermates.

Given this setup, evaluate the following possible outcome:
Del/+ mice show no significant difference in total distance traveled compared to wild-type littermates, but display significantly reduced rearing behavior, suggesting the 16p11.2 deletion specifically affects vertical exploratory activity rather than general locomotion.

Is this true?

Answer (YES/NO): NO